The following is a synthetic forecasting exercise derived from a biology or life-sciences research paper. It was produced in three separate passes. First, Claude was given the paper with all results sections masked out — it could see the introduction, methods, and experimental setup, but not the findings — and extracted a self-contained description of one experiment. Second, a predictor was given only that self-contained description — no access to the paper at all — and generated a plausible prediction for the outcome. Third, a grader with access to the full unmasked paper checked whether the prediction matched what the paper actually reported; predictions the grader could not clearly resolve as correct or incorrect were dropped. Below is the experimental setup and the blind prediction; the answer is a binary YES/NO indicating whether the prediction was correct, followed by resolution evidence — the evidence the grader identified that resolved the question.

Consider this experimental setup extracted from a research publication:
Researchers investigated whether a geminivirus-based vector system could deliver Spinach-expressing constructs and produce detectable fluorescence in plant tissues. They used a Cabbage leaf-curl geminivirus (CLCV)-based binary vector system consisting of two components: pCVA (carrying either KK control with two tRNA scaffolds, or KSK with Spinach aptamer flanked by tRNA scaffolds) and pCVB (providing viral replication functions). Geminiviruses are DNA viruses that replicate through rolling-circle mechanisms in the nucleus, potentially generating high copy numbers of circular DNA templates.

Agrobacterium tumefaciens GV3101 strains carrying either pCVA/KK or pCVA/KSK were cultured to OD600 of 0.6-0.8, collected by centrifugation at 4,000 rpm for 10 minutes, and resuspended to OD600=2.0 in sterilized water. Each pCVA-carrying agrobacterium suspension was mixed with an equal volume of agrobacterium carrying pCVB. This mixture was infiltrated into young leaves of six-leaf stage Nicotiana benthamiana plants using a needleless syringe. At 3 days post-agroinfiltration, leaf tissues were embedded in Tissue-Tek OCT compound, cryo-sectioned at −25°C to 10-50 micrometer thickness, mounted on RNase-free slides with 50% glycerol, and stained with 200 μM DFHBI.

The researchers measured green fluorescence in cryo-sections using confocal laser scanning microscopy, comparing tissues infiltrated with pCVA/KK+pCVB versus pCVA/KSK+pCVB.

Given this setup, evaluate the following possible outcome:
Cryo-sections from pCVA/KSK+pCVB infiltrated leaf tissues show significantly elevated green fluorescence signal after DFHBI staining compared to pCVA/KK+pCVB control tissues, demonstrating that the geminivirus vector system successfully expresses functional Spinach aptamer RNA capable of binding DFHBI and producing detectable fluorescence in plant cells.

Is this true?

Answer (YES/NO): NO